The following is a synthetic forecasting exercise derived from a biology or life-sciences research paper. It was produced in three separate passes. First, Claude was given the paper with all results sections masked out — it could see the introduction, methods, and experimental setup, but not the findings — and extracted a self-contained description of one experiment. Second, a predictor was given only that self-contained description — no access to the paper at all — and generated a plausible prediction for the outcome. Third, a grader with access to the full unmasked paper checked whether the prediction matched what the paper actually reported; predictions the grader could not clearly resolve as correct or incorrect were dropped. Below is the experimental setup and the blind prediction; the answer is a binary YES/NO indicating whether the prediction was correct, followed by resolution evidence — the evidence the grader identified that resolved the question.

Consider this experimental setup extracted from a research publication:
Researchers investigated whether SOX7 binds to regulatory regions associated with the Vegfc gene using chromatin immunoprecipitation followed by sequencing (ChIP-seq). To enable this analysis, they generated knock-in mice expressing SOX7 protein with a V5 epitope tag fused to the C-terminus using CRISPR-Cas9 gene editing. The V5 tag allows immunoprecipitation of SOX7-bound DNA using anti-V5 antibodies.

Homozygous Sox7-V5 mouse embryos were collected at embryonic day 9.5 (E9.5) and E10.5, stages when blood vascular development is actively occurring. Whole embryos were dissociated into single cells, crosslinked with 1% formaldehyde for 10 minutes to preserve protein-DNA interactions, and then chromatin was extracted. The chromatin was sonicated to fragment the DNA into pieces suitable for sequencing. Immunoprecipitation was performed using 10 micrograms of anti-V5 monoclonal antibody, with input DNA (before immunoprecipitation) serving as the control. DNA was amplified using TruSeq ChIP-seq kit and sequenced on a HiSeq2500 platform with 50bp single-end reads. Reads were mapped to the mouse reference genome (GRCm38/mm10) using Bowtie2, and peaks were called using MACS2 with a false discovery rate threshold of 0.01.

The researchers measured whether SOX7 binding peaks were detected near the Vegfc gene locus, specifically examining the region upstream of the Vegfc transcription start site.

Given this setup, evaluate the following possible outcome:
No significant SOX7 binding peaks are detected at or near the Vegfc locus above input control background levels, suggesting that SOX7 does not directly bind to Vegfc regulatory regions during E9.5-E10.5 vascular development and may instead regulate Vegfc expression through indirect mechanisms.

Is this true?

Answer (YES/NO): NO